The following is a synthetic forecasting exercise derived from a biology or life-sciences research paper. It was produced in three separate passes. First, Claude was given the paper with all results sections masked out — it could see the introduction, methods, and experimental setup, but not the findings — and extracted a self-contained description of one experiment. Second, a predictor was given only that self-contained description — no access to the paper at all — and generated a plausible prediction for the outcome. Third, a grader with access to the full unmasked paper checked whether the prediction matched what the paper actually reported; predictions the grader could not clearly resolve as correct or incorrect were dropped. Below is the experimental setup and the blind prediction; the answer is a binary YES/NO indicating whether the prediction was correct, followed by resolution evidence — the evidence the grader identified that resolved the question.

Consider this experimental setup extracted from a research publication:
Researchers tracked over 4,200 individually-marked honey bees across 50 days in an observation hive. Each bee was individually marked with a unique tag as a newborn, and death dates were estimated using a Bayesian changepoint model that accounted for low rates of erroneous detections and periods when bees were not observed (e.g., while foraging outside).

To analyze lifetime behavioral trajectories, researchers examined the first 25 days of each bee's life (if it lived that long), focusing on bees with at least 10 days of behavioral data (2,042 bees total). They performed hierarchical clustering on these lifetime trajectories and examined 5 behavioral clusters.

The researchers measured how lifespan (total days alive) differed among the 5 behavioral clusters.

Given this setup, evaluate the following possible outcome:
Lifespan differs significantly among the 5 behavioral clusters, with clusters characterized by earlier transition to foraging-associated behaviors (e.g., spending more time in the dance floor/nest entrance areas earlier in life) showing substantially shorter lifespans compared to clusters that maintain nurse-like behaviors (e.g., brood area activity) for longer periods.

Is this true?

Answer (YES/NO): YES